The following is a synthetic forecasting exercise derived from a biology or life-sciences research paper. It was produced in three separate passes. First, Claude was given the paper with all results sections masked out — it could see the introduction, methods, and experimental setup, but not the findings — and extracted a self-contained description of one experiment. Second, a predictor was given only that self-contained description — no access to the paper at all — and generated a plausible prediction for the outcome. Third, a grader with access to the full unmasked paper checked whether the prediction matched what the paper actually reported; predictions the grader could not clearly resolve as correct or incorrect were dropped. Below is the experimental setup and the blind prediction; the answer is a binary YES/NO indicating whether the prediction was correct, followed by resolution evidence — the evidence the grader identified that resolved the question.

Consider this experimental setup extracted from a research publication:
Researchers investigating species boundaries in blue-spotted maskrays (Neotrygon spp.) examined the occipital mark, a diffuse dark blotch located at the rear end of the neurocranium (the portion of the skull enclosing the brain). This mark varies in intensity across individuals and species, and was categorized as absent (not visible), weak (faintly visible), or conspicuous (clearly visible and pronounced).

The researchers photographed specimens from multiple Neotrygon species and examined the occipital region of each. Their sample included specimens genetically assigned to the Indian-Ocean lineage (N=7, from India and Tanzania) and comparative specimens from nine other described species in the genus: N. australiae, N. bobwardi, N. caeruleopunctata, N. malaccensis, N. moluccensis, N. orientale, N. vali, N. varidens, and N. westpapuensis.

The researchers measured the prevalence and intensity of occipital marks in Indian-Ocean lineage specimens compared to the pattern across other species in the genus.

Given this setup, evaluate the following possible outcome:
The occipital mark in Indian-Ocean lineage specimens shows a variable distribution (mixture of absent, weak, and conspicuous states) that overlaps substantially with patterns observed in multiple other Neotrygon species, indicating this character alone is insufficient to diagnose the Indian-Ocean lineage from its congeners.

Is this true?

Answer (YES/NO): NO